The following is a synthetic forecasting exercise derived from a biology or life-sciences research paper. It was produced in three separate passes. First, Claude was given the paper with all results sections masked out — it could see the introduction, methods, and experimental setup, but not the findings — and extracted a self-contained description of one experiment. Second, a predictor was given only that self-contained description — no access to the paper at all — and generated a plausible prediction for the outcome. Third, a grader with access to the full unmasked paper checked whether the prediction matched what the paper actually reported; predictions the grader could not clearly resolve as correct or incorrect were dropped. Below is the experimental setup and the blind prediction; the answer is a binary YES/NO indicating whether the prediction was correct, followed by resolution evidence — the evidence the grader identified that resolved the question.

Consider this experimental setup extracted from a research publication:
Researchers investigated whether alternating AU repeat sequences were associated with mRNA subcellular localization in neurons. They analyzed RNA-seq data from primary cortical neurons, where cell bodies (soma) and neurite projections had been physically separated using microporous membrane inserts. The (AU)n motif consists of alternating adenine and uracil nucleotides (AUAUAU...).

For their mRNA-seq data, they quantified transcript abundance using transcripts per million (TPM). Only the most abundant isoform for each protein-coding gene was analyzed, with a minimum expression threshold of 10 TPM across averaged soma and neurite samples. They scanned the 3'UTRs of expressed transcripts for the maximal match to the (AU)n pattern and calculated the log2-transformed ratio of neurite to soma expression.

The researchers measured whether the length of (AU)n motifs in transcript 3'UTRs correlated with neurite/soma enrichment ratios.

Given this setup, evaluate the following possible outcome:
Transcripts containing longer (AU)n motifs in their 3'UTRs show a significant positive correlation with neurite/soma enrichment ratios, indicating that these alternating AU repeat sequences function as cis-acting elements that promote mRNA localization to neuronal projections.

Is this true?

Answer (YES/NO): YES